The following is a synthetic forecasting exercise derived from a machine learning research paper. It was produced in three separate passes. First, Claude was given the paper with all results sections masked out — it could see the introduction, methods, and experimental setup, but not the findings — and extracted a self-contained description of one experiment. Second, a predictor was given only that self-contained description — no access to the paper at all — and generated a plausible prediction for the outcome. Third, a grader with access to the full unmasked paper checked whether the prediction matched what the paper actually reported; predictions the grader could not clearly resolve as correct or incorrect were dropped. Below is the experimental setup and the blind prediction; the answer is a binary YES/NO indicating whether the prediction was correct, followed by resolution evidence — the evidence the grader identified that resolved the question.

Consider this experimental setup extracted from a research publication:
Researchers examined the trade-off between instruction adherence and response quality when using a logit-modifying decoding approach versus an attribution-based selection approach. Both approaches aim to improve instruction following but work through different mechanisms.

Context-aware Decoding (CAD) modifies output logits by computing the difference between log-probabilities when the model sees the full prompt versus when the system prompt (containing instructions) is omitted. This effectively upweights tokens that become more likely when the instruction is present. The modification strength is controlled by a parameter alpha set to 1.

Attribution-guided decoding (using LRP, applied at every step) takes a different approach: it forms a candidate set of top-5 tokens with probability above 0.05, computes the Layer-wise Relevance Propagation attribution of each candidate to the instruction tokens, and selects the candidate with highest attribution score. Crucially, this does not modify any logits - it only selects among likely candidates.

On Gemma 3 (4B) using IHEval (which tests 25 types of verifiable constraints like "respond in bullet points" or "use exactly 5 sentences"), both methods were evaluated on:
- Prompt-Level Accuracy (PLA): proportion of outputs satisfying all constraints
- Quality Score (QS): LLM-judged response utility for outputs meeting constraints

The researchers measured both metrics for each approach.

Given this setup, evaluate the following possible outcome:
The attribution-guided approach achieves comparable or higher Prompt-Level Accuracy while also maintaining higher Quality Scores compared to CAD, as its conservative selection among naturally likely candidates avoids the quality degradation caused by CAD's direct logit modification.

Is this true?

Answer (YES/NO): YES